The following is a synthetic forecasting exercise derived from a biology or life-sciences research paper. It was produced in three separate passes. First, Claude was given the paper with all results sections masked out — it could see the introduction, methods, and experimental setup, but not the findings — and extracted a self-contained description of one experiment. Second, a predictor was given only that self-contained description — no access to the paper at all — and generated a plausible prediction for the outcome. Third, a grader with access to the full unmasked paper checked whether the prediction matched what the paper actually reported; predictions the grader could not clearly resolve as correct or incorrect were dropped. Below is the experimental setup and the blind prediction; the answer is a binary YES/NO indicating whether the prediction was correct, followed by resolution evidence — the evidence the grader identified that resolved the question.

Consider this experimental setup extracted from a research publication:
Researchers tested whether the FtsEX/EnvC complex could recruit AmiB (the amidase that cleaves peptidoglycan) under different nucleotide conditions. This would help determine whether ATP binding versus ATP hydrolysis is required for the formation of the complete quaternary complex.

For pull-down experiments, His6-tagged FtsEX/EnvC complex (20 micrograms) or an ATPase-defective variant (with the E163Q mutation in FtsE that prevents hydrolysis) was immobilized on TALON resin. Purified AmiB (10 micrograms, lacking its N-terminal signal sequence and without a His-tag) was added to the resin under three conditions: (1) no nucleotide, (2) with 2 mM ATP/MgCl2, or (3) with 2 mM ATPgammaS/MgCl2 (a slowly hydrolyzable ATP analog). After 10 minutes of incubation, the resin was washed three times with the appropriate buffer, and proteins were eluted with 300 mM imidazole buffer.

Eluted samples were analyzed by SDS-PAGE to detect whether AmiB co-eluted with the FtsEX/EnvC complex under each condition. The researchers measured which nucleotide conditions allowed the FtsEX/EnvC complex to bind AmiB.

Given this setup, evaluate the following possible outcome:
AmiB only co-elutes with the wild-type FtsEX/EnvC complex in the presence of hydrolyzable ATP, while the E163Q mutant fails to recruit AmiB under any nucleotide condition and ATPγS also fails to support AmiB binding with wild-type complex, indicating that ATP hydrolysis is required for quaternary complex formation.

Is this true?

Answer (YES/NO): NO